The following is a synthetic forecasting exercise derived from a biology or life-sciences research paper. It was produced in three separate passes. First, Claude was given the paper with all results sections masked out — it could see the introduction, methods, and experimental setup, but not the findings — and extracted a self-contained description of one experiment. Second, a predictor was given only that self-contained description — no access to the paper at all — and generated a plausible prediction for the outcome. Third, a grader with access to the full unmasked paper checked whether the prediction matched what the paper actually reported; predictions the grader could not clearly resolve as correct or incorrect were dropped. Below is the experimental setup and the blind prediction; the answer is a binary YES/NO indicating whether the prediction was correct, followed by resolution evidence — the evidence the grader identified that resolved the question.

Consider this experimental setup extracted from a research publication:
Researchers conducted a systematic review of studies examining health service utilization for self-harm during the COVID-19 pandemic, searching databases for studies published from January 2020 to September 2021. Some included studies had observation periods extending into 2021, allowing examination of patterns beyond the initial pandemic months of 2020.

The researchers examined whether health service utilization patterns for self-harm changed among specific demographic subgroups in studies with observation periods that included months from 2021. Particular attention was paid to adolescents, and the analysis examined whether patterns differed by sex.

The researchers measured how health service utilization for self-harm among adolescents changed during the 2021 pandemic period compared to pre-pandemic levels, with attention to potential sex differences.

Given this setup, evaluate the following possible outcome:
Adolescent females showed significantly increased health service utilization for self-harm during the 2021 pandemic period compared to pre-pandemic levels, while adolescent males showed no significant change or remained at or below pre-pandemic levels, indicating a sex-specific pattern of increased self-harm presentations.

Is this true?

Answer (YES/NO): YES